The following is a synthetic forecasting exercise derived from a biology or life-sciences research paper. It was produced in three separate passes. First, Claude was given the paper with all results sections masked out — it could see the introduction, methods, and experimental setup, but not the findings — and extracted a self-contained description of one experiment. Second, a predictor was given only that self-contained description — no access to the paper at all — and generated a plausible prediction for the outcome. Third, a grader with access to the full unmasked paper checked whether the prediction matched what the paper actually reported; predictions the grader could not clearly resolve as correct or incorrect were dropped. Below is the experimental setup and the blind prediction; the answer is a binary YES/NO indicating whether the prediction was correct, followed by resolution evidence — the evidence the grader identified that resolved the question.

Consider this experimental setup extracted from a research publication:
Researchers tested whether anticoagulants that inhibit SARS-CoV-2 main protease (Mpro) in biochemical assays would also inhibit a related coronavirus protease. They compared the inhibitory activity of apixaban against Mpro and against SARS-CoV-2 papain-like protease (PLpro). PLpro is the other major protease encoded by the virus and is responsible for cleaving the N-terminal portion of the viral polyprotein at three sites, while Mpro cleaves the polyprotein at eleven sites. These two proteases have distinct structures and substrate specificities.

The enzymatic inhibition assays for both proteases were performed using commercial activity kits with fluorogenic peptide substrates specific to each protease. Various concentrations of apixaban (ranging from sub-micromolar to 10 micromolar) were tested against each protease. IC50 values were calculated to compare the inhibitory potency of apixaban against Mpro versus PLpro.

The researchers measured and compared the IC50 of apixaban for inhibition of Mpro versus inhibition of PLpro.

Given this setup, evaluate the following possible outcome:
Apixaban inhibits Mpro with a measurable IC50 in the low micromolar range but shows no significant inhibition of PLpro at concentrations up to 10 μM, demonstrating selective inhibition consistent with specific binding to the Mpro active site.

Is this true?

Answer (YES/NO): NO